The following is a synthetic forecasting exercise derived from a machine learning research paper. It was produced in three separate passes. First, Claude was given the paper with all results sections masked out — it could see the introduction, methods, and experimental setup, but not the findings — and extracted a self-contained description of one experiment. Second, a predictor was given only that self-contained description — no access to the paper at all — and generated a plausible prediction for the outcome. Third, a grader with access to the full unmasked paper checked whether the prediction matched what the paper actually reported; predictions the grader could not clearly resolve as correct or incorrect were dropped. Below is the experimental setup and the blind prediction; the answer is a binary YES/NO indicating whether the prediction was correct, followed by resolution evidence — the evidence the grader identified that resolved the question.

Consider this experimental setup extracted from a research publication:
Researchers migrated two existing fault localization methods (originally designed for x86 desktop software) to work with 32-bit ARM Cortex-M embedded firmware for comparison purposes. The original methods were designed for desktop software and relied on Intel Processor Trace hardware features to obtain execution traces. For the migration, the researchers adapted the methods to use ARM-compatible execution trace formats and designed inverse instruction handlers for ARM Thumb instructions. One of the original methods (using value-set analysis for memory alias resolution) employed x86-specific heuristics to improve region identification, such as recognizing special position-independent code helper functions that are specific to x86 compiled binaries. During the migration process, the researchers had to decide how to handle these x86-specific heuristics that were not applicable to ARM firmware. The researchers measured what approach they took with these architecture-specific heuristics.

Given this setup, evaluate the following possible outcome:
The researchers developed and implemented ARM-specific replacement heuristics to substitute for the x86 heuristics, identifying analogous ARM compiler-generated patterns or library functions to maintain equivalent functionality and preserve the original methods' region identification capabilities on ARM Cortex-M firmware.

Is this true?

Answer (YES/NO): NO